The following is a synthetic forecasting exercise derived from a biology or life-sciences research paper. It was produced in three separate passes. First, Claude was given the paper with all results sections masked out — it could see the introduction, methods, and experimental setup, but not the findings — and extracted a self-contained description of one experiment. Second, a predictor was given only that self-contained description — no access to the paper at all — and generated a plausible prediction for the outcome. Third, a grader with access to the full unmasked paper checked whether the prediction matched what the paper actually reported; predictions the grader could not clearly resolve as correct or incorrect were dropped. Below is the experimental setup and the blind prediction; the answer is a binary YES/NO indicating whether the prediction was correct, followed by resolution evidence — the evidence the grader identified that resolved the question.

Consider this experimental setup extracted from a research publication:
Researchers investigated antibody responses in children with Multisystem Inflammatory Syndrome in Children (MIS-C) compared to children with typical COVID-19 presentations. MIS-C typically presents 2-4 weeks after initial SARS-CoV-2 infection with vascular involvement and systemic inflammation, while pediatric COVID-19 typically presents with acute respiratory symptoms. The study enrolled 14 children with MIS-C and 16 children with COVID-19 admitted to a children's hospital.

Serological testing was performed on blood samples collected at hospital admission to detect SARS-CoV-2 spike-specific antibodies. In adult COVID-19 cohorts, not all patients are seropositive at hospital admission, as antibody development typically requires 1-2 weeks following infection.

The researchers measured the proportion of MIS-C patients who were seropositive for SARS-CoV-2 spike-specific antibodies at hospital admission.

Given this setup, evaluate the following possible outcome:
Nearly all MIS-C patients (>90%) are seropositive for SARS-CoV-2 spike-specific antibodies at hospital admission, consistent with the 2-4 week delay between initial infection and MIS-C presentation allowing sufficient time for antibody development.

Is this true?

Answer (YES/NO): YES